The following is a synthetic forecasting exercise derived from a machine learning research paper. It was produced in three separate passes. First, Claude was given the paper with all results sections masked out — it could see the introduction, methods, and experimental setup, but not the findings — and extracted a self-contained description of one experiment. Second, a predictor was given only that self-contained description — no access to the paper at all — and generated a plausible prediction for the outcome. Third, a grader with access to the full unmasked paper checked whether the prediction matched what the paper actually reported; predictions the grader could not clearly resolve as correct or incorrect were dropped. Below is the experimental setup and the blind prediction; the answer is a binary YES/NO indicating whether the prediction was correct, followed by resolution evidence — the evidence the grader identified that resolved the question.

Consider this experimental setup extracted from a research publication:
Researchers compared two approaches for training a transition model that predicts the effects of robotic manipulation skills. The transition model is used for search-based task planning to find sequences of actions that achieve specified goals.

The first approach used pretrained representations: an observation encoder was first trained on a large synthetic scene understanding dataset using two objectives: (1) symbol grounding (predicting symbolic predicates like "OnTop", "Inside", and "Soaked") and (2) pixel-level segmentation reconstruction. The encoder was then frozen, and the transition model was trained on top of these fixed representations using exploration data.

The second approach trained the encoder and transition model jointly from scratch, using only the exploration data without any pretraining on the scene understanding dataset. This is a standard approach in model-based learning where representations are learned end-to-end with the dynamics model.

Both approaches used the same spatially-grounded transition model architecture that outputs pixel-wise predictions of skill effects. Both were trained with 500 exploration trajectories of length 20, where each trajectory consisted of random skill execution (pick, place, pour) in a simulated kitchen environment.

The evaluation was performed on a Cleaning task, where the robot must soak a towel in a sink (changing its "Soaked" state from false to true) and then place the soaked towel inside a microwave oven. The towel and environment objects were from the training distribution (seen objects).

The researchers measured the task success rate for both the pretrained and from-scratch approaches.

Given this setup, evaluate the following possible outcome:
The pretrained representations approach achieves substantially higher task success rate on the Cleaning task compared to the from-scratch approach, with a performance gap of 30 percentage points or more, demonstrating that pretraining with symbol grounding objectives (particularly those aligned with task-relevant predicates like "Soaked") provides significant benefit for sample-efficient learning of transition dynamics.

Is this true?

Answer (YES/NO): NO